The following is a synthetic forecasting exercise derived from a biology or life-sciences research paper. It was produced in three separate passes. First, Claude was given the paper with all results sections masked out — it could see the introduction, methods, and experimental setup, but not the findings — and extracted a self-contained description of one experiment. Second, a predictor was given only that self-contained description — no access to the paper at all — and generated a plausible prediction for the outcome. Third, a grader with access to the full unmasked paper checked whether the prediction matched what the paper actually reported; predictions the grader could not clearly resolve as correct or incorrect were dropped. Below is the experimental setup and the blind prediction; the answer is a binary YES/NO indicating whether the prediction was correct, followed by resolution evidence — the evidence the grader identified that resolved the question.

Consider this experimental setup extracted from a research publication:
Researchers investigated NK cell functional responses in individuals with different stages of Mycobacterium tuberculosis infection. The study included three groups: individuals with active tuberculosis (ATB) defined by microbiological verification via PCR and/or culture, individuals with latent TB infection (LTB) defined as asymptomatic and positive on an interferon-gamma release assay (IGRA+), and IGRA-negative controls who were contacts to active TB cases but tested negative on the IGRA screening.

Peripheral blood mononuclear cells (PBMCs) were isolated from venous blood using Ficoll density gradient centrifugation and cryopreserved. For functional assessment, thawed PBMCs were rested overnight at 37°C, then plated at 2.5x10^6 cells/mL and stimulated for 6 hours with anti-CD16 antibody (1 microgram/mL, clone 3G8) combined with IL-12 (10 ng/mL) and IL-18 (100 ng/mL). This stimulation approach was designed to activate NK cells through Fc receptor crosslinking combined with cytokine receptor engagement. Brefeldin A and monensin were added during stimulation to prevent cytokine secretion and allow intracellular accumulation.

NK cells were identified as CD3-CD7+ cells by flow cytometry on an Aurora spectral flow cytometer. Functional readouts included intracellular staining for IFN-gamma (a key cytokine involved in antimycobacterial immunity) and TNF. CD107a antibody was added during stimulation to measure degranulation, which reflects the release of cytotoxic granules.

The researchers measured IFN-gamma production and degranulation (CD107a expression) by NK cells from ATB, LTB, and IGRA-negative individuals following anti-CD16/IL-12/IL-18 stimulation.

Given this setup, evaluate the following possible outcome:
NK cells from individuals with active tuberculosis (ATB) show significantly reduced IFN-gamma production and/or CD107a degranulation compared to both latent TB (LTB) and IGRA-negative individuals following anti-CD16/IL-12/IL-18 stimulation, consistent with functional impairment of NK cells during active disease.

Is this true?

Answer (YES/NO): NO